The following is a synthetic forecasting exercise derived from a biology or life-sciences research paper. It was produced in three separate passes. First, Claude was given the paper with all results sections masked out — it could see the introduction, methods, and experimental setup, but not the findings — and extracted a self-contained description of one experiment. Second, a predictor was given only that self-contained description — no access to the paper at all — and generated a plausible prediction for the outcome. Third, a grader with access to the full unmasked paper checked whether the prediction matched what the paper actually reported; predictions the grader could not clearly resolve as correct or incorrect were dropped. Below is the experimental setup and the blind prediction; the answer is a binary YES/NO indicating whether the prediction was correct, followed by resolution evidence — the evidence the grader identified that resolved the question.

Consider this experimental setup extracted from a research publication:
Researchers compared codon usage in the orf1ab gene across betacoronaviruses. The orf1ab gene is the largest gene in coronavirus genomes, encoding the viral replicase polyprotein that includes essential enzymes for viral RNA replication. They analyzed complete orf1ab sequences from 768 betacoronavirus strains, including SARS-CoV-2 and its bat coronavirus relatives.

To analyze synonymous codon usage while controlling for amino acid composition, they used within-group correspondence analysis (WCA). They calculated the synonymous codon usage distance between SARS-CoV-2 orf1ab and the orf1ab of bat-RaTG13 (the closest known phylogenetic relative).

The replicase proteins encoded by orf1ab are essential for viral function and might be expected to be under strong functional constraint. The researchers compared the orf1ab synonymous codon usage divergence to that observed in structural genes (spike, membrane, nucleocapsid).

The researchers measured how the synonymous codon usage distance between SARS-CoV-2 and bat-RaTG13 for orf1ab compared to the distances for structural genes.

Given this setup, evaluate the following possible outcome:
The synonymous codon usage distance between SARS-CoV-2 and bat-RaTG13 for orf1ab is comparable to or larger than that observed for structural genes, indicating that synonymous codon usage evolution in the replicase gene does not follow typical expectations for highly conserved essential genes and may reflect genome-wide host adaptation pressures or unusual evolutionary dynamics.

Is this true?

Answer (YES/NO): NO